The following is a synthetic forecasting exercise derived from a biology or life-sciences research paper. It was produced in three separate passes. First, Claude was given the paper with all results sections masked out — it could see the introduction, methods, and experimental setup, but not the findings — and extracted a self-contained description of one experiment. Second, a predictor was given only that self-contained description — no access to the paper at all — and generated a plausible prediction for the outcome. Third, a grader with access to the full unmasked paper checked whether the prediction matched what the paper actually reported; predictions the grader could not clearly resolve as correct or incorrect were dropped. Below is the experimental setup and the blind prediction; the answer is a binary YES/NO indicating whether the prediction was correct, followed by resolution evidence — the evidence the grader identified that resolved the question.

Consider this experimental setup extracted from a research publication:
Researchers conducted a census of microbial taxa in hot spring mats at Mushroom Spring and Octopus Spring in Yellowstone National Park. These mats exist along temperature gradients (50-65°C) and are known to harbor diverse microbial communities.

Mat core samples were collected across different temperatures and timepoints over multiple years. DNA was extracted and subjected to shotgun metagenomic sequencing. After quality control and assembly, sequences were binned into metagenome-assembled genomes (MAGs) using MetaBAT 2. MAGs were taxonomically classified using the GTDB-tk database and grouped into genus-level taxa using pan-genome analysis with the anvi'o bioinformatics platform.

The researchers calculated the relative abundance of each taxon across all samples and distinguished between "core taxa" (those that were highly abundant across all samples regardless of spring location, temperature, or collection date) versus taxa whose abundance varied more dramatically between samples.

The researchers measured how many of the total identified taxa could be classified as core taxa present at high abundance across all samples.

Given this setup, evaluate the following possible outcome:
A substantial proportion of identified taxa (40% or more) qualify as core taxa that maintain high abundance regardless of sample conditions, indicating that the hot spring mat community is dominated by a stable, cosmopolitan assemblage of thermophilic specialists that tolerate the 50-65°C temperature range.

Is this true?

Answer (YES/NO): NO